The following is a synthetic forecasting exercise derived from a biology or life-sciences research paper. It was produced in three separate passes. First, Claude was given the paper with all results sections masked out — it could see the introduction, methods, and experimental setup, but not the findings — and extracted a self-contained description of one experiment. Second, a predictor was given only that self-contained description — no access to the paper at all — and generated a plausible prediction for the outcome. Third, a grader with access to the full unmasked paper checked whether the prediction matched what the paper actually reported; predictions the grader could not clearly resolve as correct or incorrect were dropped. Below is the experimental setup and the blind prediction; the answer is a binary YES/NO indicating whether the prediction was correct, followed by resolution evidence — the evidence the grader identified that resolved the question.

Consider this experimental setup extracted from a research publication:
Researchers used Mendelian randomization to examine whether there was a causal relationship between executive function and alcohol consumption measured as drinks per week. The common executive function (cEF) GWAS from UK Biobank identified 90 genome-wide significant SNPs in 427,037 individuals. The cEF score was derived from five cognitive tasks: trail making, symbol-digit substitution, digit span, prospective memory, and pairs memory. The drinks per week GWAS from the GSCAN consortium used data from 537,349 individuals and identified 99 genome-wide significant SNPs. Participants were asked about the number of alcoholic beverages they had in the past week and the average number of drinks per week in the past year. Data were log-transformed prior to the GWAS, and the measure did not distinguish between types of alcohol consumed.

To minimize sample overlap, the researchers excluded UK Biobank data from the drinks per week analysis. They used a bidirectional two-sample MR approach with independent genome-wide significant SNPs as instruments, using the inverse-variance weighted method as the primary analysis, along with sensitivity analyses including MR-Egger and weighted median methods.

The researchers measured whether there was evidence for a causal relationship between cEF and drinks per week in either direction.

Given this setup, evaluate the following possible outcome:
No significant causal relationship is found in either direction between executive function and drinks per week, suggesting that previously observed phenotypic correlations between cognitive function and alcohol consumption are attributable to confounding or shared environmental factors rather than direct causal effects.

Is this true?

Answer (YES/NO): NO